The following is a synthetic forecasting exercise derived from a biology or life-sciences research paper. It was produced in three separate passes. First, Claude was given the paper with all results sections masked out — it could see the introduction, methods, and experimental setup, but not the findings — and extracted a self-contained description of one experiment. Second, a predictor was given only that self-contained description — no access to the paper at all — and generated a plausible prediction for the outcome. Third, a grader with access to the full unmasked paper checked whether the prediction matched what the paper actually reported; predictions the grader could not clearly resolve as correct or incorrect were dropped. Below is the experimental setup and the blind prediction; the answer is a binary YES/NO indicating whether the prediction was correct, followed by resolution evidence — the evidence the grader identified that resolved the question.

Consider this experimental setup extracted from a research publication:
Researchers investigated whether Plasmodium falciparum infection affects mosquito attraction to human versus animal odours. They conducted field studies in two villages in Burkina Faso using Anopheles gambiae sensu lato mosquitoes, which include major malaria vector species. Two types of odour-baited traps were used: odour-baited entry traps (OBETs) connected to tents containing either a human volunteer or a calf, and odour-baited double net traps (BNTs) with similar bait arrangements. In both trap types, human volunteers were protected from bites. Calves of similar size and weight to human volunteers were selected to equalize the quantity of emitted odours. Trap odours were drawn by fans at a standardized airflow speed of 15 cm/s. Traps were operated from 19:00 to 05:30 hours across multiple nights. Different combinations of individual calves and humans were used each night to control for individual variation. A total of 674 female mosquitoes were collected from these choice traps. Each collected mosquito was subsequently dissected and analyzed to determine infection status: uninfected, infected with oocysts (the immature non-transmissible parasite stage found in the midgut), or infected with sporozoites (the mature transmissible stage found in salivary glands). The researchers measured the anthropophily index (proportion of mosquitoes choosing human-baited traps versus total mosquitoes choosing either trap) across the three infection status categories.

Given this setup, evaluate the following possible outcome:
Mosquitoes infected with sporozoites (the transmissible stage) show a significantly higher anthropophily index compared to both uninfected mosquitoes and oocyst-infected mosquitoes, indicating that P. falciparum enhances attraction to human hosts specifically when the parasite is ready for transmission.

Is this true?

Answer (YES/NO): NO